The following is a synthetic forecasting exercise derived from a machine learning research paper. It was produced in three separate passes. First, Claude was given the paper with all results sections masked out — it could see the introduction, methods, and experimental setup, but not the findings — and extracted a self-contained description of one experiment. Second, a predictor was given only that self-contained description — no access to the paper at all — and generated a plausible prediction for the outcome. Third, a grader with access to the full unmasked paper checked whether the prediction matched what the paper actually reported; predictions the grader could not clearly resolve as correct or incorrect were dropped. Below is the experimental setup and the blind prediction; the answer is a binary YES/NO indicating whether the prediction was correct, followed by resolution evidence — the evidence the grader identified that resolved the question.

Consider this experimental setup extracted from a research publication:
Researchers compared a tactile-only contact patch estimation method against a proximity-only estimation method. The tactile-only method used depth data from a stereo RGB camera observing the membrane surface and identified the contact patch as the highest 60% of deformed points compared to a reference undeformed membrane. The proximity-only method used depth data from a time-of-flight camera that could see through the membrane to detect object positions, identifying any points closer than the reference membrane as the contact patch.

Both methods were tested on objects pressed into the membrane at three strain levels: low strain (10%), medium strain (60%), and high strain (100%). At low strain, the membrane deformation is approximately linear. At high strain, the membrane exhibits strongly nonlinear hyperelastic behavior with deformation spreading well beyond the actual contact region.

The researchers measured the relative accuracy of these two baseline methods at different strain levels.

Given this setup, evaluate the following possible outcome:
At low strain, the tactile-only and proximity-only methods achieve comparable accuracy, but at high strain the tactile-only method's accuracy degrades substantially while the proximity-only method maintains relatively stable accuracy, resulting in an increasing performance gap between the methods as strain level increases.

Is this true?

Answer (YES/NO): NO